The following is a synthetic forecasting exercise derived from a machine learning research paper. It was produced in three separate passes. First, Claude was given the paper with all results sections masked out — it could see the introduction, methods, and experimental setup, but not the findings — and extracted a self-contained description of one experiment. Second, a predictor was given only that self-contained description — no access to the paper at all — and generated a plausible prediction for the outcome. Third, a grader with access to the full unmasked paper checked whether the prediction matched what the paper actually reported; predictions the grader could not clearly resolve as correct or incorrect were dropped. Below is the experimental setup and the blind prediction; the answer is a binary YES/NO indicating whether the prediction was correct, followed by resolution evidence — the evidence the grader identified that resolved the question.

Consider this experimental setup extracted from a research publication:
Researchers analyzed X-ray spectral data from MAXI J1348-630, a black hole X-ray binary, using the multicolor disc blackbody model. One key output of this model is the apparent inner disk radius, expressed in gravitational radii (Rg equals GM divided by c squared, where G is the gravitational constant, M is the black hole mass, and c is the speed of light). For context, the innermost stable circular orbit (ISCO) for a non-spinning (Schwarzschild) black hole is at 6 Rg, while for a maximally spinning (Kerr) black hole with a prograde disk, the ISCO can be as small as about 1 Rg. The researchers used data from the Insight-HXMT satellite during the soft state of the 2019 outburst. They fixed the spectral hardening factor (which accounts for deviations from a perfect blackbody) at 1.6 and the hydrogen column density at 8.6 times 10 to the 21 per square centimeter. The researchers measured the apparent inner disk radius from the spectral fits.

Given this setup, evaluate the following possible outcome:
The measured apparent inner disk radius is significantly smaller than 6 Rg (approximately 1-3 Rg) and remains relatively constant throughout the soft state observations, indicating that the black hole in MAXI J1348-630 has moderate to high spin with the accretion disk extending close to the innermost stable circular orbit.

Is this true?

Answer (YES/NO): NO